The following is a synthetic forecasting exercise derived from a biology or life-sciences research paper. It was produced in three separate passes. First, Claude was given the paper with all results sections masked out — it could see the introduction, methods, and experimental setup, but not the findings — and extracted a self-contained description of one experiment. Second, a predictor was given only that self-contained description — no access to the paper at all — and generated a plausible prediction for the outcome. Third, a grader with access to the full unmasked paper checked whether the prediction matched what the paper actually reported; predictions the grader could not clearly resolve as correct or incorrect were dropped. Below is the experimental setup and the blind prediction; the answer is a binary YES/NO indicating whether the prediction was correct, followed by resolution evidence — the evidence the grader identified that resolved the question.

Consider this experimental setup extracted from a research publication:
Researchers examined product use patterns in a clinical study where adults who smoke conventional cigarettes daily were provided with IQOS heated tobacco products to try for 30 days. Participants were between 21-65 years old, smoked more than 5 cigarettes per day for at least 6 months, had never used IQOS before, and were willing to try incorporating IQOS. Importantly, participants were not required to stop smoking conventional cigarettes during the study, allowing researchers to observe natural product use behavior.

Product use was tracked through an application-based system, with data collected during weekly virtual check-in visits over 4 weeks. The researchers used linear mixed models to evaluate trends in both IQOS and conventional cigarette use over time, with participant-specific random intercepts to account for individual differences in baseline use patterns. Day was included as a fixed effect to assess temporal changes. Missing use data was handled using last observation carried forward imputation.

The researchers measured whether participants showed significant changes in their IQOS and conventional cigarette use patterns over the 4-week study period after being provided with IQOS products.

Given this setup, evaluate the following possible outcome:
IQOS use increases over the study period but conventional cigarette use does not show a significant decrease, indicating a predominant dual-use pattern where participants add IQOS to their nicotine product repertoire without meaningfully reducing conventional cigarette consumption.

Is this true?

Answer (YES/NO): NO